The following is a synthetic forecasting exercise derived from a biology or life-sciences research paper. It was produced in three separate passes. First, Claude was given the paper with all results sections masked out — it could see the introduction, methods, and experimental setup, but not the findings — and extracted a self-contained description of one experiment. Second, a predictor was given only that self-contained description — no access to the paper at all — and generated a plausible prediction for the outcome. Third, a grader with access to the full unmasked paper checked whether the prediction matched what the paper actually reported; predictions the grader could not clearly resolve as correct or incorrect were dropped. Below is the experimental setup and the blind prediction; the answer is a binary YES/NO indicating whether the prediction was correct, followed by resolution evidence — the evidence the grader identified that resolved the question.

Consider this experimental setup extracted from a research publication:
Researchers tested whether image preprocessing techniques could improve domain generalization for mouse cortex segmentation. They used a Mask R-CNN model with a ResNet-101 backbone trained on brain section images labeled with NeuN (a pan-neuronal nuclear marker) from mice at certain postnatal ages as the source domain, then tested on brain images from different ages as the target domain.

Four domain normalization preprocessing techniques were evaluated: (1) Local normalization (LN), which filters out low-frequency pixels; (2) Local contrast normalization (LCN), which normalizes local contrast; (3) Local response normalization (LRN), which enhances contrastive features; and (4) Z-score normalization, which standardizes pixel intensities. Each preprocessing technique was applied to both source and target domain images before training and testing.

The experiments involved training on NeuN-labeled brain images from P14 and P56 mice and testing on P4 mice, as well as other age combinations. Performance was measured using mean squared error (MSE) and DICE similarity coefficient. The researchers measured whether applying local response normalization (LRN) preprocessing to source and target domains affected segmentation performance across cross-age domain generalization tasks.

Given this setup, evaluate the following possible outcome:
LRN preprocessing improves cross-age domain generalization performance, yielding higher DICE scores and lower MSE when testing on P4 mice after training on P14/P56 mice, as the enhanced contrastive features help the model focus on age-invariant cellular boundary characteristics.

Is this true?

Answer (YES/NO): YES